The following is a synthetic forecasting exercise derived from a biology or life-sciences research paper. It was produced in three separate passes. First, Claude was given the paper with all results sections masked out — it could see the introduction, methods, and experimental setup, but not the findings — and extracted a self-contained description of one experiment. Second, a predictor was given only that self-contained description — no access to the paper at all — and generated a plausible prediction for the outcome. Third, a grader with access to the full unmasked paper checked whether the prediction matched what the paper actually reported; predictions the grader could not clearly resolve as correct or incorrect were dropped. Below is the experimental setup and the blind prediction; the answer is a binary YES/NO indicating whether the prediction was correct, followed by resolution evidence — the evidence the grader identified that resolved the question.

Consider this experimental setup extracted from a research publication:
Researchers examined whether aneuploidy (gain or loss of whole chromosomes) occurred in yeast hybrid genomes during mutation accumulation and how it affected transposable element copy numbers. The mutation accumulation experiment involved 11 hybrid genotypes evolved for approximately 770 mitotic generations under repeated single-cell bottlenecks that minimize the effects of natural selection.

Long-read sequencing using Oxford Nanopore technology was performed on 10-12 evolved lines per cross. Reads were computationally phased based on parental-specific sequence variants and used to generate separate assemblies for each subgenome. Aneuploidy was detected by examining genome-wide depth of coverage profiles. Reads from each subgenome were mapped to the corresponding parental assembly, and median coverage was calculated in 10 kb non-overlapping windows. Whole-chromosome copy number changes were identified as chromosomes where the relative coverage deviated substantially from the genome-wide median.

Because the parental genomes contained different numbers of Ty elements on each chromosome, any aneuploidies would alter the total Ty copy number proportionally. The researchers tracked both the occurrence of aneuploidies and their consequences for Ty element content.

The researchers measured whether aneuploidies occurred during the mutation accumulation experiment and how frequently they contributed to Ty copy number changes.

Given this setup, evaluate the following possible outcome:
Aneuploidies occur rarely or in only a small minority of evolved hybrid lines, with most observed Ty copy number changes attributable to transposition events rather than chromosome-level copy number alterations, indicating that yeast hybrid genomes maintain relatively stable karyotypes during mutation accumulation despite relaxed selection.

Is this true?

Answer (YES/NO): NO